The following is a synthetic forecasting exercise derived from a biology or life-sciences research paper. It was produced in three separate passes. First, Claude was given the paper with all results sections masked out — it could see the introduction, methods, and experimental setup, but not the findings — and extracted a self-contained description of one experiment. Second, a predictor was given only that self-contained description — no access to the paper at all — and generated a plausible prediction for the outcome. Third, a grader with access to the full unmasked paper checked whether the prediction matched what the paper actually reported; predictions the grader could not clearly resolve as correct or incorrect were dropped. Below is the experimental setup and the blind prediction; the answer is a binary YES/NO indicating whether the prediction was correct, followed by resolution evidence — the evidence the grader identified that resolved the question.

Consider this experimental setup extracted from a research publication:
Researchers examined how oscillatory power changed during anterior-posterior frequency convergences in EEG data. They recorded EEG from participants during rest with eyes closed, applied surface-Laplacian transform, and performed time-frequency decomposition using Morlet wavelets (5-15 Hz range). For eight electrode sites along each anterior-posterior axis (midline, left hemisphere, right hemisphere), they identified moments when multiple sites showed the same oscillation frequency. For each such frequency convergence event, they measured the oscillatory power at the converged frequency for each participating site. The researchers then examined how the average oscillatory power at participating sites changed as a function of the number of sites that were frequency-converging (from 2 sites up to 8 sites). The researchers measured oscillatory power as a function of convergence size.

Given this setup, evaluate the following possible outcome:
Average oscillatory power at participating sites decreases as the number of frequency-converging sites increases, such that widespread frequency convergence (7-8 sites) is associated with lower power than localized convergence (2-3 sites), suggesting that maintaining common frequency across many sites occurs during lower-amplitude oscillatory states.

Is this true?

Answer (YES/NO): NO